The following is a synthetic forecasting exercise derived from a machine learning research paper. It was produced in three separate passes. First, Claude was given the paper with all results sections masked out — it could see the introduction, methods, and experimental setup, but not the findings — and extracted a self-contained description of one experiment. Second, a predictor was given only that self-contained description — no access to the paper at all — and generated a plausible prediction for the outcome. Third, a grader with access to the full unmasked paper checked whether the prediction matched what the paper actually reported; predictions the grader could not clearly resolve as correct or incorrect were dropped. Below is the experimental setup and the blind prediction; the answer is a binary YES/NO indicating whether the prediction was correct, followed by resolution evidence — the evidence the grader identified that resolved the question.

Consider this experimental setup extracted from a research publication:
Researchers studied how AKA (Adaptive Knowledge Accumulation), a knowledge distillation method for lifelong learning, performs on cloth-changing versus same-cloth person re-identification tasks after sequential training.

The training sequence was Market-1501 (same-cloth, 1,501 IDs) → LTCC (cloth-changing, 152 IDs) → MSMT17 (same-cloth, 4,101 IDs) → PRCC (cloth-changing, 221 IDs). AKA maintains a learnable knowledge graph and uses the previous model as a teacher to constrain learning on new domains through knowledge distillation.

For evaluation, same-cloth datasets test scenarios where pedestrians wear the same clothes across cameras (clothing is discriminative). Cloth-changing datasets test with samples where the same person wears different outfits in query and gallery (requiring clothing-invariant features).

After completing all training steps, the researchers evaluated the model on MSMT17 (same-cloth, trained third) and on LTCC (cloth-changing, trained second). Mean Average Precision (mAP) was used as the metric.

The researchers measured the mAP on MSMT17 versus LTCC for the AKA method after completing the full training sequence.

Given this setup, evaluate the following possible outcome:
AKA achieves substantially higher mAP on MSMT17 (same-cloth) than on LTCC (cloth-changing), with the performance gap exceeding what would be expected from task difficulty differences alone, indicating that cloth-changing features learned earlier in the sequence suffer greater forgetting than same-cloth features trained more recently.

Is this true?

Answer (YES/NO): NO